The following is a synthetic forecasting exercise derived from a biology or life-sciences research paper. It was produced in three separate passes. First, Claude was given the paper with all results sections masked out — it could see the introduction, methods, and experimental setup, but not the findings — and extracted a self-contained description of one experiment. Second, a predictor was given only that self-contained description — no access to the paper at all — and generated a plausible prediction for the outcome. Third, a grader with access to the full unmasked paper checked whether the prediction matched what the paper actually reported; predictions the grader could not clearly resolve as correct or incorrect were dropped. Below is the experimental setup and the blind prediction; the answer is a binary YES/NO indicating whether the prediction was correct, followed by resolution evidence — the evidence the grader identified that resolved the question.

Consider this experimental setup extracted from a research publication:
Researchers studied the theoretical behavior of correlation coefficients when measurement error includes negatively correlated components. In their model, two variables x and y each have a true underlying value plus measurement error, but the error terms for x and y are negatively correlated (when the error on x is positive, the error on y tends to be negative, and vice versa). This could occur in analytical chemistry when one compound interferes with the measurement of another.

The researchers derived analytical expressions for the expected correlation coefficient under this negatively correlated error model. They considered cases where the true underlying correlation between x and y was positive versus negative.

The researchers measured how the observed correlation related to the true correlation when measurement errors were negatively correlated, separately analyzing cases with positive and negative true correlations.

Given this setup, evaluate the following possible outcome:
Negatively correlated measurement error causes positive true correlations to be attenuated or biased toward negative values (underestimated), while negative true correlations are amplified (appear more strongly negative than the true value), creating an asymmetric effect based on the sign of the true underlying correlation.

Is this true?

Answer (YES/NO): NO